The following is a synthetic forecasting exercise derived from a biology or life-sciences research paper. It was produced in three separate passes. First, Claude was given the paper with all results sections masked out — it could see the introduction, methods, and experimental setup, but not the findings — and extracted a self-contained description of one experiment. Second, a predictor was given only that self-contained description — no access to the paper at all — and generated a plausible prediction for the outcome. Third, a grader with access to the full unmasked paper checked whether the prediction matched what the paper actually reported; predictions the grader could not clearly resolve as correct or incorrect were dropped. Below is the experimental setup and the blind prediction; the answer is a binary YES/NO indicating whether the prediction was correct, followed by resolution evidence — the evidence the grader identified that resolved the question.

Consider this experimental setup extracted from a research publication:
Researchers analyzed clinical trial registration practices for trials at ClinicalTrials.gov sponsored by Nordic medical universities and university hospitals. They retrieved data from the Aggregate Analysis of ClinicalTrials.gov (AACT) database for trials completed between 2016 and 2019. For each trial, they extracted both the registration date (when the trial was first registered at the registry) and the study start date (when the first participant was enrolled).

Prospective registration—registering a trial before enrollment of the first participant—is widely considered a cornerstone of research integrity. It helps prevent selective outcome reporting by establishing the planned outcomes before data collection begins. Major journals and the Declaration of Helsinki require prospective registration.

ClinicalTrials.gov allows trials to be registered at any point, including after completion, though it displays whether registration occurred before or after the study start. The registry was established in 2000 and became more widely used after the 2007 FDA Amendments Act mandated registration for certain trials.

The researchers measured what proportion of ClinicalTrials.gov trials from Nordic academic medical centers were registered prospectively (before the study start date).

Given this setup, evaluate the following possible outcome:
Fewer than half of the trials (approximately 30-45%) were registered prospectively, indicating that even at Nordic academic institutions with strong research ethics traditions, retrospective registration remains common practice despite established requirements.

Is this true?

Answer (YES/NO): NO